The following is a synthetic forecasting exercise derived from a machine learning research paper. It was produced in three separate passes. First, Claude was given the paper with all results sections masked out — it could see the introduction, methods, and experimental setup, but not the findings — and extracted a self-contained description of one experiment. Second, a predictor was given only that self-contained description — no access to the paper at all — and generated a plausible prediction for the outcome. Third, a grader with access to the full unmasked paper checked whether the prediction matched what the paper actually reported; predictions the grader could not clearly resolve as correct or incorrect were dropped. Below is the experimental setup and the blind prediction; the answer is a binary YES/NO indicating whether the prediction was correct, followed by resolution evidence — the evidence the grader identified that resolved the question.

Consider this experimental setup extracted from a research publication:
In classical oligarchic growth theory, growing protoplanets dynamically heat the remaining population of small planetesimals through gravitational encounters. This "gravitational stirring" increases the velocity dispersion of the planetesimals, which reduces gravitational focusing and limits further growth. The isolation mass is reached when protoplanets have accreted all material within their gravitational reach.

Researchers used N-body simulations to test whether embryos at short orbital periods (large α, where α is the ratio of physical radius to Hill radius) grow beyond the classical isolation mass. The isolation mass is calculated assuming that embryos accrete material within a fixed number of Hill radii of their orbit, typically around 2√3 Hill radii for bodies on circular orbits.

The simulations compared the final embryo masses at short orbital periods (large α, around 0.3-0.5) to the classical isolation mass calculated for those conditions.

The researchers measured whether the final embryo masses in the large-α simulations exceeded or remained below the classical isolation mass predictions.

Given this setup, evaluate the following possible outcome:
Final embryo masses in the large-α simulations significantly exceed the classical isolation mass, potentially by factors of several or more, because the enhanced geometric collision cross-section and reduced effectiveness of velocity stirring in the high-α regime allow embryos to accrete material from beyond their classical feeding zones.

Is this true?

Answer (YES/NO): YES